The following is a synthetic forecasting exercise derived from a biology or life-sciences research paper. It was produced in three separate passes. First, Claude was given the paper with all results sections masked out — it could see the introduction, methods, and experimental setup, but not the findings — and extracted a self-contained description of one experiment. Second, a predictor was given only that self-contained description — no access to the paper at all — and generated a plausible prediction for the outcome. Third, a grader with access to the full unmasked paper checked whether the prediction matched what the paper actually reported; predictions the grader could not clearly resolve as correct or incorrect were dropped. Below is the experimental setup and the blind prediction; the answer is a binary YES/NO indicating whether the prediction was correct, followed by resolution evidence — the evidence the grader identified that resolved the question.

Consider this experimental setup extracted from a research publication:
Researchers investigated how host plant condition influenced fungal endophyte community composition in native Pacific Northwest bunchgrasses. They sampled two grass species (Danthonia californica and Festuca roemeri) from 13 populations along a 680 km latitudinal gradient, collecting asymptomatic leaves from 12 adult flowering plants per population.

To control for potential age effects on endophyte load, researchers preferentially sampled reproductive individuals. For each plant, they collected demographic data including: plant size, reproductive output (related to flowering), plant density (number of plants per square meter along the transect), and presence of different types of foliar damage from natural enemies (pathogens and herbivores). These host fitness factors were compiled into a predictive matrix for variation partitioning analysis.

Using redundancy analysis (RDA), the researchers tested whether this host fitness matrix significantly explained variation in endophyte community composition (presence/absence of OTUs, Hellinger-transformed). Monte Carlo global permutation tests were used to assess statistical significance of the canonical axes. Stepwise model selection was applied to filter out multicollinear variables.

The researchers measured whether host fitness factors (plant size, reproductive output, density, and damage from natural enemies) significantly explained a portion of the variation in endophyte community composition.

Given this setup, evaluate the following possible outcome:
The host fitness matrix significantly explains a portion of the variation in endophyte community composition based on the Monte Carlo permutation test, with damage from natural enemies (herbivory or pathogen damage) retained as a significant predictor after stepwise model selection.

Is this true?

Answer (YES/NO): YES